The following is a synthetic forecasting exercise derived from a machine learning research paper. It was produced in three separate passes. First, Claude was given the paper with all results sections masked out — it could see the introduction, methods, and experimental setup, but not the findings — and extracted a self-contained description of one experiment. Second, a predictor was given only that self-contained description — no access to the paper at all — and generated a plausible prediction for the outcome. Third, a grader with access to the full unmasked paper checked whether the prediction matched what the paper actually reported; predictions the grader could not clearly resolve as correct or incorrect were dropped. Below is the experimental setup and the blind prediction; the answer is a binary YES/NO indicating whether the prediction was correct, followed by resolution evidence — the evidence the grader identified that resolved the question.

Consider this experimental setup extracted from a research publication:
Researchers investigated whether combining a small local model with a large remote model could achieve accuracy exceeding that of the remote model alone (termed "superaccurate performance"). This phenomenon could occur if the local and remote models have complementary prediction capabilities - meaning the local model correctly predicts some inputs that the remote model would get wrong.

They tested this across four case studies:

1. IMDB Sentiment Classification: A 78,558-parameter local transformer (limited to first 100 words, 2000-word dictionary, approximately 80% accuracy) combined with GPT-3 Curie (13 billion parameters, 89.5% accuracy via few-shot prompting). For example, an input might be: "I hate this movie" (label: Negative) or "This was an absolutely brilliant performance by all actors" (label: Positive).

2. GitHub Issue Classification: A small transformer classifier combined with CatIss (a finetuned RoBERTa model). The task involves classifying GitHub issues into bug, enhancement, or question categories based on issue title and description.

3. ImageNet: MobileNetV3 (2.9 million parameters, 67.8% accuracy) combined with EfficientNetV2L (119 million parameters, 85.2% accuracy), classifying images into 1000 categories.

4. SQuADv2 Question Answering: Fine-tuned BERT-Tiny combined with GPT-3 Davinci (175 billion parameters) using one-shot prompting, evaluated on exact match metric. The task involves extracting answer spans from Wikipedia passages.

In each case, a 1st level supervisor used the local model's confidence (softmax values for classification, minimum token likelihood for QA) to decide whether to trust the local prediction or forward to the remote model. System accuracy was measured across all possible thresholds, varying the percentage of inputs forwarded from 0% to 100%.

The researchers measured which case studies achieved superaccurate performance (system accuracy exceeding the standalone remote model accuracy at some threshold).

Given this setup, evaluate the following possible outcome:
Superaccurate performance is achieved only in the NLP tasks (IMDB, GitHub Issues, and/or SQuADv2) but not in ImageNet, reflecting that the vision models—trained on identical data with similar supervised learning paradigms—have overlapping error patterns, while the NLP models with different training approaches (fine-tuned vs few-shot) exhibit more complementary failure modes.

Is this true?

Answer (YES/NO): YES